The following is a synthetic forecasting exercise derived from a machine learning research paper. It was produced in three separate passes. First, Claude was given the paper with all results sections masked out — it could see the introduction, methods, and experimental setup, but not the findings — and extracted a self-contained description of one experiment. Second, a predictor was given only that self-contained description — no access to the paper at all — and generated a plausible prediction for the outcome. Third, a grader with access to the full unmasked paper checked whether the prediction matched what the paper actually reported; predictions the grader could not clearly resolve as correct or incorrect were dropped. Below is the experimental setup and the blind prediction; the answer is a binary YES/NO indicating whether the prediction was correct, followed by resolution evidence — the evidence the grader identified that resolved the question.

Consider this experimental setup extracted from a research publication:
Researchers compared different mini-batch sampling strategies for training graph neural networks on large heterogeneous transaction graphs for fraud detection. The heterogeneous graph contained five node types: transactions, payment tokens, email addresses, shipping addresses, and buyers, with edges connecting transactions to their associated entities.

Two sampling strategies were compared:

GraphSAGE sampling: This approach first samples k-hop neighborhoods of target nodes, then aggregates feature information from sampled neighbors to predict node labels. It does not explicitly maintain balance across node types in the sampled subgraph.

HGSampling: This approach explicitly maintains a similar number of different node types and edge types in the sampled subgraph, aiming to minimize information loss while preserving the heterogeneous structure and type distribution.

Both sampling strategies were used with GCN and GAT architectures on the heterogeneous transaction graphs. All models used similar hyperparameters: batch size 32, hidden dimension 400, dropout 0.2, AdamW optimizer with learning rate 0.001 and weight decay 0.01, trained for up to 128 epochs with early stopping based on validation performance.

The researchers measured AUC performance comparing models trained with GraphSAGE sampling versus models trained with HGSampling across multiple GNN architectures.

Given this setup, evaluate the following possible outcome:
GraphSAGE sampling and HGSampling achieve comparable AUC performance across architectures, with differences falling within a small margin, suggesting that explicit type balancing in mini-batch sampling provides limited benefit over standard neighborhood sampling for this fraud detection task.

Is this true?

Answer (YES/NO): NO